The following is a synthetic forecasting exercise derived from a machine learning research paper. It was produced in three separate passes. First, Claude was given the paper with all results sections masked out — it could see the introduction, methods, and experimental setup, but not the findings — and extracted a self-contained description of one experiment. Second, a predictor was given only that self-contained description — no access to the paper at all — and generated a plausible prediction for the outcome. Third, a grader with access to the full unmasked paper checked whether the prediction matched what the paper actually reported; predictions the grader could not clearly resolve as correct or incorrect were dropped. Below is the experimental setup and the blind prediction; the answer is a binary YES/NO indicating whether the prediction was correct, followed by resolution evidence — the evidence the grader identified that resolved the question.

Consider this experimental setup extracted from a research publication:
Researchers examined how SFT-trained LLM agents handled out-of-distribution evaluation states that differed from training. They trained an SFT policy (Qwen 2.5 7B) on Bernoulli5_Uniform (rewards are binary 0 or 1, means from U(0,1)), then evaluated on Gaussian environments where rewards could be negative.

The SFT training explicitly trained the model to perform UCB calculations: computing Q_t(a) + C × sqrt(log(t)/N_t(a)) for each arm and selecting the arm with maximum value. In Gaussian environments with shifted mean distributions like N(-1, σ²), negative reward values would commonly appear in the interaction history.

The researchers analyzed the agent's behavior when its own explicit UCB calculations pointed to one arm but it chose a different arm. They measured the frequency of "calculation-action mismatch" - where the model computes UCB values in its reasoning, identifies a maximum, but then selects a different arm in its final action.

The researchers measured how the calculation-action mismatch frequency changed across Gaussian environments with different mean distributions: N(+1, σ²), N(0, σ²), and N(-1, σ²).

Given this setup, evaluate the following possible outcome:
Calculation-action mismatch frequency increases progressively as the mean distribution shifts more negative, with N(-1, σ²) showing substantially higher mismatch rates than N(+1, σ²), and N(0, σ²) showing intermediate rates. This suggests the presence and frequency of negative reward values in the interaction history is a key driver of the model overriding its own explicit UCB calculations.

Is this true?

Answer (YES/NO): YES